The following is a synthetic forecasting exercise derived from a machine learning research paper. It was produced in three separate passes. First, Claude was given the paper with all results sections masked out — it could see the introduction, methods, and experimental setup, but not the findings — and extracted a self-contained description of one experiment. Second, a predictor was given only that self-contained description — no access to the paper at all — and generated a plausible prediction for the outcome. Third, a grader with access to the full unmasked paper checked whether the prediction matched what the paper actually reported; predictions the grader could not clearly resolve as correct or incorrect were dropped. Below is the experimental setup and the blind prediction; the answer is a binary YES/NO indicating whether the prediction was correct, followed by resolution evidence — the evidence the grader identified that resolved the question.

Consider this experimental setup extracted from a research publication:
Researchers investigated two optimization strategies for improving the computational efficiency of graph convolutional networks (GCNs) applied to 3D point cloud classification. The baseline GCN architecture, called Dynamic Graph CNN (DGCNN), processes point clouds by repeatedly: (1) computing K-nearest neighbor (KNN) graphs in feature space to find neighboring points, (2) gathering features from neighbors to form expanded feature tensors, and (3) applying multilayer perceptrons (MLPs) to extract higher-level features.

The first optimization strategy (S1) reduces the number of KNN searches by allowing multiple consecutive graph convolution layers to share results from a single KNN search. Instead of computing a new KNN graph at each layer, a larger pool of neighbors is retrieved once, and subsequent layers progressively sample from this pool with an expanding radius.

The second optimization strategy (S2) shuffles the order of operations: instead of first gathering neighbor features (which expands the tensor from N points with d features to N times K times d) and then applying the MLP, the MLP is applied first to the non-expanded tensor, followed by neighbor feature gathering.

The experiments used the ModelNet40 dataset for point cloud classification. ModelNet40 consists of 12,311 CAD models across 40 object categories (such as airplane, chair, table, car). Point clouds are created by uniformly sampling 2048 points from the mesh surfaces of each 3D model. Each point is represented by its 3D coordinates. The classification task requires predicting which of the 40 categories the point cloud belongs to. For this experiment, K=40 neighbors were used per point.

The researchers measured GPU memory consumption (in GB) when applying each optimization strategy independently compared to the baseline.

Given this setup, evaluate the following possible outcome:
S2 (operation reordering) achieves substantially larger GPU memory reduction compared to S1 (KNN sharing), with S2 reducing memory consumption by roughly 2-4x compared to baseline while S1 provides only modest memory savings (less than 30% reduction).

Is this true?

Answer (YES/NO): NO